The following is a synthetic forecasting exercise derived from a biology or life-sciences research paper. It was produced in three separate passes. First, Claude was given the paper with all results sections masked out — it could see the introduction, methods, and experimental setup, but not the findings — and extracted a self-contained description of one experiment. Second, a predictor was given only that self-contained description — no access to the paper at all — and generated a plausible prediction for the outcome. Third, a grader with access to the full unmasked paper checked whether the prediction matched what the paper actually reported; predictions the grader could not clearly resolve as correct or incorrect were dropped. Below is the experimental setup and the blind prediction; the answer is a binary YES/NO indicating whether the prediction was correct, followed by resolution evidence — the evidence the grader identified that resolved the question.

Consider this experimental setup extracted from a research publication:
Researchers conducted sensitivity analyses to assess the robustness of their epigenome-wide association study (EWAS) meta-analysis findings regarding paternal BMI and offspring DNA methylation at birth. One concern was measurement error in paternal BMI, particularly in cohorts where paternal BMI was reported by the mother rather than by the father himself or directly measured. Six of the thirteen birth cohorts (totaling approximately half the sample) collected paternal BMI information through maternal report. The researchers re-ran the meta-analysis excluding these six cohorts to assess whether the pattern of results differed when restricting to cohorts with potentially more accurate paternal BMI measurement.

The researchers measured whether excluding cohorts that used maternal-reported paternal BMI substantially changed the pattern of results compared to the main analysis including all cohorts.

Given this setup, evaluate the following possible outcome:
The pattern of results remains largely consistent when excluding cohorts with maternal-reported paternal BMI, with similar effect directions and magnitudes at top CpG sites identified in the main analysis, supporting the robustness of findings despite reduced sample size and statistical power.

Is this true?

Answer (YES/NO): YES